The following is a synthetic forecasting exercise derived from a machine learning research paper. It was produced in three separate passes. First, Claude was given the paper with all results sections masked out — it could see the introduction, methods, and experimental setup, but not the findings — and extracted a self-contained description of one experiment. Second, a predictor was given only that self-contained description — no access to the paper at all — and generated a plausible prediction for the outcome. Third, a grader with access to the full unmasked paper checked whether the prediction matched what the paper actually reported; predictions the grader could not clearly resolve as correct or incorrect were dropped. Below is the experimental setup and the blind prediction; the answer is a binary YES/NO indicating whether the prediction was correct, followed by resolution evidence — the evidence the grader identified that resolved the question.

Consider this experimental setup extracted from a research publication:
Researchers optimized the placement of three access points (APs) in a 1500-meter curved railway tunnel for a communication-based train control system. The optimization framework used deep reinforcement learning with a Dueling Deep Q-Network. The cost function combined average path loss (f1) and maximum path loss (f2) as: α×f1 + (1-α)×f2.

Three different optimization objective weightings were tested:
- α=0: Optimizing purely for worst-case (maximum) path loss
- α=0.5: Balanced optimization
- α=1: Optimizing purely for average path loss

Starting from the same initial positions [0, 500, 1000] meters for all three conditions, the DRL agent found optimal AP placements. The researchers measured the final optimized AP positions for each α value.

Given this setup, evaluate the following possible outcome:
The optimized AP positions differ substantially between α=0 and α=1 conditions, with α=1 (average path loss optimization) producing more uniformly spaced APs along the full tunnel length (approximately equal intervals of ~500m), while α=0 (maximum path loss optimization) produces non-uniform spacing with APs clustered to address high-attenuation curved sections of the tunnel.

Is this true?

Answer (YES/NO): NO